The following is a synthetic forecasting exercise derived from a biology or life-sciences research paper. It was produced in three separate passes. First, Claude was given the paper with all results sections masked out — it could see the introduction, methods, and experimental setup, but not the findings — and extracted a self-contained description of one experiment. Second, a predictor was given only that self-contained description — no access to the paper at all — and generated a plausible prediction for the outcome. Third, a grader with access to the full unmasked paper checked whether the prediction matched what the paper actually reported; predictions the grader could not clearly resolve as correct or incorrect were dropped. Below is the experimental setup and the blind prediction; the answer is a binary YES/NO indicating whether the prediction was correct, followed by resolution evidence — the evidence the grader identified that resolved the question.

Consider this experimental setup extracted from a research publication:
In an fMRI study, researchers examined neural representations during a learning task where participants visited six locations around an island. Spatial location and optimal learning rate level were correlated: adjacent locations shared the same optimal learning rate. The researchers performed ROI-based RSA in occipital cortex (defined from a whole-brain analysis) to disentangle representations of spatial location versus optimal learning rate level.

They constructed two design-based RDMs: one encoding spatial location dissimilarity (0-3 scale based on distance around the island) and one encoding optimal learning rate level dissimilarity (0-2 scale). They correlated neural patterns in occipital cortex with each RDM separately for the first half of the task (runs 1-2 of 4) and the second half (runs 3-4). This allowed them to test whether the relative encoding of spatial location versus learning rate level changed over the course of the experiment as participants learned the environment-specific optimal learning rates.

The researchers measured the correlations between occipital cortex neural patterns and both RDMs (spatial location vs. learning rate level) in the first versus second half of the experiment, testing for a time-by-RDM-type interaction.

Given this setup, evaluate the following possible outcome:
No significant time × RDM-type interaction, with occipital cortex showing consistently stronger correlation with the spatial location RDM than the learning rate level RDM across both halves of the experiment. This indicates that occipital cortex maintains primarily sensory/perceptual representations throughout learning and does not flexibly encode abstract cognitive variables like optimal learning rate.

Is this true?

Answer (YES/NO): YES